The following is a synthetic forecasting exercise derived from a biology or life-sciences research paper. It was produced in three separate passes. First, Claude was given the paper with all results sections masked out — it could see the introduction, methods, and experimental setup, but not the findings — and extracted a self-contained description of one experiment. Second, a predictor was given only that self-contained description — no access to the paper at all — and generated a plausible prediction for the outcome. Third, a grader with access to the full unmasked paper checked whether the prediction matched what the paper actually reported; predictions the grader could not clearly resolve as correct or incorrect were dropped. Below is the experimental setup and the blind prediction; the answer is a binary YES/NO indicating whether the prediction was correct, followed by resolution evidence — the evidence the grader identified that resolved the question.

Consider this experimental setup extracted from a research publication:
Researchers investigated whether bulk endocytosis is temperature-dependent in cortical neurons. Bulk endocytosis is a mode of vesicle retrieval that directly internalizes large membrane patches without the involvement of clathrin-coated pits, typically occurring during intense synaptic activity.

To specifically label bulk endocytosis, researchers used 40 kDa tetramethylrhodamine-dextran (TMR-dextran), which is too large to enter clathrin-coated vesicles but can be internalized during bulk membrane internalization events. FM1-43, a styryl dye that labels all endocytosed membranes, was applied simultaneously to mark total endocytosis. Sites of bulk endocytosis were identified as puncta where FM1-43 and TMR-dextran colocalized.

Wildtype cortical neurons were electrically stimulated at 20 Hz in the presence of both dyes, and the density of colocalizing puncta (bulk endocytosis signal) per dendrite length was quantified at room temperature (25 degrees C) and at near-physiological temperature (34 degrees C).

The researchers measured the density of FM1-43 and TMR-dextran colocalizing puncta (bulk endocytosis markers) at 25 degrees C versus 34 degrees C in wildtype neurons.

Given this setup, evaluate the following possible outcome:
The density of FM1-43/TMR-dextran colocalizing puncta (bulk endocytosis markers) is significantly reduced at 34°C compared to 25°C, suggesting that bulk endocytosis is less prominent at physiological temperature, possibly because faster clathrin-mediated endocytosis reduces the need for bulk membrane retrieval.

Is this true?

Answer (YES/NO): NO